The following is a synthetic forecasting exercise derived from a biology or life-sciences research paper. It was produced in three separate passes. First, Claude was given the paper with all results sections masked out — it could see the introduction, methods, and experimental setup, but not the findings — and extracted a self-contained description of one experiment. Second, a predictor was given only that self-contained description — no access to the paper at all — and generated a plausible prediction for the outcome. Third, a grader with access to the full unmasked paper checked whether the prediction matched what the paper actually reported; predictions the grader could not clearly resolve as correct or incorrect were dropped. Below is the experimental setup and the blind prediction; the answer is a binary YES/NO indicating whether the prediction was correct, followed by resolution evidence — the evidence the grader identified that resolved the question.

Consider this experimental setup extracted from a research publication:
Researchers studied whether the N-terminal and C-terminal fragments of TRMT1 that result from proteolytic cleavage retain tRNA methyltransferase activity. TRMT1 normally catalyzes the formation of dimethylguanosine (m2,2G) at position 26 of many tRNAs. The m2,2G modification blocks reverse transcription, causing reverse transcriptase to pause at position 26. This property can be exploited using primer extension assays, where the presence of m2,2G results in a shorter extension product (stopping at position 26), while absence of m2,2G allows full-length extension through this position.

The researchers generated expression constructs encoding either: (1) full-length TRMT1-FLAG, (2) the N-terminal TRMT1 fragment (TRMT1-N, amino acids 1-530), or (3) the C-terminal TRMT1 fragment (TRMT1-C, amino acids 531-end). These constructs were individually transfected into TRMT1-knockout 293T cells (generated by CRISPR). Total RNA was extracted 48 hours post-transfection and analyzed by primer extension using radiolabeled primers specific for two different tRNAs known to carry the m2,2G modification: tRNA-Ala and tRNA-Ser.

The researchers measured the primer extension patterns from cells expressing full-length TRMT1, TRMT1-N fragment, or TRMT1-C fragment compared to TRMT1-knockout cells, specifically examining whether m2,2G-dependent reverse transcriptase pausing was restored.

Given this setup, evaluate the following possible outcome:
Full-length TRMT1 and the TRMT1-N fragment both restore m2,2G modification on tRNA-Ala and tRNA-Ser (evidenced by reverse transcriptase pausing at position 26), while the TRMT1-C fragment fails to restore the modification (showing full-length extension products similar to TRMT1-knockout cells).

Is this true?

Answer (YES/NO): NO